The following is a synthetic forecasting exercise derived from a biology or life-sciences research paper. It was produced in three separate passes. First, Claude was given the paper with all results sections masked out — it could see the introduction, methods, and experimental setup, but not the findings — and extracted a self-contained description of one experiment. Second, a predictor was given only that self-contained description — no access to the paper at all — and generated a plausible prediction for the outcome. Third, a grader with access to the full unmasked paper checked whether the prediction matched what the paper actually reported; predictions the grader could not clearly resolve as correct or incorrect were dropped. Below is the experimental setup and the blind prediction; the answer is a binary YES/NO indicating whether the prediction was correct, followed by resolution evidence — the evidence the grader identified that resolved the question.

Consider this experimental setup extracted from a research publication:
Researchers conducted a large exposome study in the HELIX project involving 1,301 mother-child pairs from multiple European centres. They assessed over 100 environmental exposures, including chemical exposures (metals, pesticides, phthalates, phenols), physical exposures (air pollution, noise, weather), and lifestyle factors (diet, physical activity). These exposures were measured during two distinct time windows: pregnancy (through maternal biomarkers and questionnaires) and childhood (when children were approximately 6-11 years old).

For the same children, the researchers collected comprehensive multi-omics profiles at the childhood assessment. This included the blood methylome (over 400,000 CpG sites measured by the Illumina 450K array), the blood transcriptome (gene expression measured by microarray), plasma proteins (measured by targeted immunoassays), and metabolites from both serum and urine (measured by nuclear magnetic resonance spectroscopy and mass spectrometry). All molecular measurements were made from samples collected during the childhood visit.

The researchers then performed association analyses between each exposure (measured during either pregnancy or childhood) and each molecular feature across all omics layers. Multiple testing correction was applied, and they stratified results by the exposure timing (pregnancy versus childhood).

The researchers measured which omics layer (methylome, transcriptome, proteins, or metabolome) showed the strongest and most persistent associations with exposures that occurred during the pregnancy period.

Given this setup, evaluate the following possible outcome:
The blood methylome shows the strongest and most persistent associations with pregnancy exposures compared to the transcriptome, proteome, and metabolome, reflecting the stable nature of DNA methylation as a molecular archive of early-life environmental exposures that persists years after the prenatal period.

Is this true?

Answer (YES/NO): YES